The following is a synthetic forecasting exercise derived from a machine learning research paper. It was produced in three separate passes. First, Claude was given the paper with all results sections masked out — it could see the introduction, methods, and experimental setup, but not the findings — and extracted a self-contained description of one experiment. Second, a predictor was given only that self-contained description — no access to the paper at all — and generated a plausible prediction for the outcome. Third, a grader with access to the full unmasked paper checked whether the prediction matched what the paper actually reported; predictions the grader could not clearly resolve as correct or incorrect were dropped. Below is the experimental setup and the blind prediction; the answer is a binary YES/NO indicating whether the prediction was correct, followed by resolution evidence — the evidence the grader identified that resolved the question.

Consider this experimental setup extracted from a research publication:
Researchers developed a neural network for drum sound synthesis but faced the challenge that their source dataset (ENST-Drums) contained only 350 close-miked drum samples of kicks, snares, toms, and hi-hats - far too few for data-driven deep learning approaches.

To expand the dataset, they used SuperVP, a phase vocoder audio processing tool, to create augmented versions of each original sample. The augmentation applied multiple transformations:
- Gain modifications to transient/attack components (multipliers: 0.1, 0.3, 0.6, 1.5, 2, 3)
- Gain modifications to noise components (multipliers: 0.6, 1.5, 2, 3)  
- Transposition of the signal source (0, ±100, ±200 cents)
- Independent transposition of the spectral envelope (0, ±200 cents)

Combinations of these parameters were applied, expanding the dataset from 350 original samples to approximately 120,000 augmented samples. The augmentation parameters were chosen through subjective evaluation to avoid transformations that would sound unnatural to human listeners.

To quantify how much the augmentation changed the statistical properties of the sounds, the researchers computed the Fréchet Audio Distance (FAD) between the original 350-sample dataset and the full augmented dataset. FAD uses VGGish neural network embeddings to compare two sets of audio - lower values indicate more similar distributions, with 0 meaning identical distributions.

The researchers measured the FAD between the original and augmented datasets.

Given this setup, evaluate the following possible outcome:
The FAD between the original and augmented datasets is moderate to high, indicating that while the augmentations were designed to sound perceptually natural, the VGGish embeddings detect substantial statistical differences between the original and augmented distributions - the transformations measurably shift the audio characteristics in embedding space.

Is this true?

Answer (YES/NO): NO